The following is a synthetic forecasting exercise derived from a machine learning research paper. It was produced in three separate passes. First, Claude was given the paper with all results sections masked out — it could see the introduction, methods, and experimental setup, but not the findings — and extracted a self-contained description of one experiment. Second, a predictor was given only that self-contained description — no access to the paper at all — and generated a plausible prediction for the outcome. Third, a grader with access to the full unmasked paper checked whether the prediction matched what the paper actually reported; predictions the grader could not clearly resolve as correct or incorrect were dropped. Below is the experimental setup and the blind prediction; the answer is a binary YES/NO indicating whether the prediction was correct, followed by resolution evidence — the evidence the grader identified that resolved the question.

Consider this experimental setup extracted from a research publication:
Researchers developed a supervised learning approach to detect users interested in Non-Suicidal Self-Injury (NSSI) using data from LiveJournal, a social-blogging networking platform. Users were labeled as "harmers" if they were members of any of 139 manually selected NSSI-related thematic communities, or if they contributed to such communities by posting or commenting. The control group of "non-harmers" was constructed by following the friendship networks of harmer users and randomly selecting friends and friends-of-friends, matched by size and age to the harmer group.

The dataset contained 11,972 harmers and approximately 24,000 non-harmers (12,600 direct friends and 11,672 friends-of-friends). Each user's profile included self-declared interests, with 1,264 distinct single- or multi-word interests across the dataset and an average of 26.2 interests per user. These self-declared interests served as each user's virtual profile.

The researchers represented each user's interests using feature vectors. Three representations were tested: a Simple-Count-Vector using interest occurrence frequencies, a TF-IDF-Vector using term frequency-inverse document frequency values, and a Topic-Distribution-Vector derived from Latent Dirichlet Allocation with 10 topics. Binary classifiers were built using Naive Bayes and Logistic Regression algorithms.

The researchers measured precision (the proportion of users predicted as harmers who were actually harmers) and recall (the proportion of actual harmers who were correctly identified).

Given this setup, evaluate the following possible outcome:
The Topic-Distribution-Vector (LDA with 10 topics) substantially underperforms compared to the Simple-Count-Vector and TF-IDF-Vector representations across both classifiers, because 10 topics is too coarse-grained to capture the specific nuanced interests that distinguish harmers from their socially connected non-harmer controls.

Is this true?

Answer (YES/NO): YES